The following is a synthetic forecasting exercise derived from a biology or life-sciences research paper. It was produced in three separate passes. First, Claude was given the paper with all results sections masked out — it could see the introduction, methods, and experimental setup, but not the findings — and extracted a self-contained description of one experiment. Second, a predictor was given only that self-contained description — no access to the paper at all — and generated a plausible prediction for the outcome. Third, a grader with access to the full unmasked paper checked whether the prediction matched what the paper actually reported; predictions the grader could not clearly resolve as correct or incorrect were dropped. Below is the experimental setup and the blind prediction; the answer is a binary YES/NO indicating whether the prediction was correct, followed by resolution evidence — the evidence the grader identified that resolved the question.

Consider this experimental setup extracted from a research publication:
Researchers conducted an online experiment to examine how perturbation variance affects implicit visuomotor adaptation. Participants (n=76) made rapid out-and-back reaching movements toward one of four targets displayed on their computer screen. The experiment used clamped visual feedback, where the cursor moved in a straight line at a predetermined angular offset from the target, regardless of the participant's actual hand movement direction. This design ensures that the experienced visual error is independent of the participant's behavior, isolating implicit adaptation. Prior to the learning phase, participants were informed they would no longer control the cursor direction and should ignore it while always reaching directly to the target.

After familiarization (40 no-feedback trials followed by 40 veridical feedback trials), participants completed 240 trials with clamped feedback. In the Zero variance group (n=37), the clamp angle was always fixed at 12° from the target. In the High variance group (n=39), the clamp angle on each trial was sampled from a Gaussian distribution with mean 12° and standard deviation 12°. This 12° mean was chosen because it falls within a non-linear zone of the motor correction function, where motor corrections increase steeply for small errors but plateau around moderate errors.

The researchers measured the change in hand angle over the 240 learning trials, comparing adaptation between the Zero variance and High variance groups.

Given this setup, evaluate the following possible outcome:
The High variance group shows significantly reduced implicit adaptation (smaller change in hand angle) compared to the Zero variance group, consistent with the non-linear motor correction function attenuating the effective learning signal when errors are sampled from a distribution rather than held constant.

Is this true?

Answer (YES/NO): YES